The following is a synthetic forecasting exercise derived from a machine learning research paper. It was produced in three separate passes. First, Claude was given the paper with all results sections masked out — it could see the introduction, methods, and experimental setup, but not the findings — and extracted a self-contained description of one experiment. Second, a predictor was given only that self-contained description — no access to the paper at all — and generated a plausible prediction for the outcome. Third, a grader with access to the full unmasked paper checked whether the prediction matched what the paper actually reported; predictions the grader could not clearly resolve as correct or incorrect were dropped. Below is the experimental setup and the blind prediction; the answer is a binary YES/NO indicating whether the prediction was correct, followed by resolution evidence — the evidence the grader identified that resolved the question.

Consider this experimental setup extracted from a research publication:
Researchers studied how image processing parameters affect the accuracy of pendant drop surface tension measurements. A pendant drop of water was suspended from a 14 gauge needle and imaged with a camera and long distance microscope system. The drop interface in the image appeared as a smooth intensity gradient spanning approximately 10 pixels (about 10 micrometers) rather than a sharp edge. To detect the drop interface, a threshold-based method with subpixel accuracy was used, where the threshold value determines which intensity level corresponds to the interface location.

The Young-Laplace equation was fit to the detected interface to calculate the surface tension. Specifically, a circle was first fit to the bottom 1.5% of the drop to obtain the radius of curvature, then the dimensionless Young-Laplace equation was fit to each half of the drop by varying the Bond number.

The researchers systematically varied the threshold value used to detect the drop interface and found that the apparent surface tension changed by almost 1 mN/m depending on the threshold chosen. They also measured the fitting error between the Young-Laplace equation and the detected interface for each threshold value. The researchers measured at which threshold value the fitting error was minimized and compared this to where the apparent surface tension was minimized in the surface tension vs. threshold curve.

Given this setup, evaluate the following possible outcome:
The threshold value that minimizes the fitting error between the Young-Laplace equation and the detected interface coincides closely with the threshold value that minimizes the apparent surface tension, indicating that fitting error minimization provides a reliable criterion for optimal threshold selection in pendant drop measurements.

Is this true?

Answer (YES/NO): YES